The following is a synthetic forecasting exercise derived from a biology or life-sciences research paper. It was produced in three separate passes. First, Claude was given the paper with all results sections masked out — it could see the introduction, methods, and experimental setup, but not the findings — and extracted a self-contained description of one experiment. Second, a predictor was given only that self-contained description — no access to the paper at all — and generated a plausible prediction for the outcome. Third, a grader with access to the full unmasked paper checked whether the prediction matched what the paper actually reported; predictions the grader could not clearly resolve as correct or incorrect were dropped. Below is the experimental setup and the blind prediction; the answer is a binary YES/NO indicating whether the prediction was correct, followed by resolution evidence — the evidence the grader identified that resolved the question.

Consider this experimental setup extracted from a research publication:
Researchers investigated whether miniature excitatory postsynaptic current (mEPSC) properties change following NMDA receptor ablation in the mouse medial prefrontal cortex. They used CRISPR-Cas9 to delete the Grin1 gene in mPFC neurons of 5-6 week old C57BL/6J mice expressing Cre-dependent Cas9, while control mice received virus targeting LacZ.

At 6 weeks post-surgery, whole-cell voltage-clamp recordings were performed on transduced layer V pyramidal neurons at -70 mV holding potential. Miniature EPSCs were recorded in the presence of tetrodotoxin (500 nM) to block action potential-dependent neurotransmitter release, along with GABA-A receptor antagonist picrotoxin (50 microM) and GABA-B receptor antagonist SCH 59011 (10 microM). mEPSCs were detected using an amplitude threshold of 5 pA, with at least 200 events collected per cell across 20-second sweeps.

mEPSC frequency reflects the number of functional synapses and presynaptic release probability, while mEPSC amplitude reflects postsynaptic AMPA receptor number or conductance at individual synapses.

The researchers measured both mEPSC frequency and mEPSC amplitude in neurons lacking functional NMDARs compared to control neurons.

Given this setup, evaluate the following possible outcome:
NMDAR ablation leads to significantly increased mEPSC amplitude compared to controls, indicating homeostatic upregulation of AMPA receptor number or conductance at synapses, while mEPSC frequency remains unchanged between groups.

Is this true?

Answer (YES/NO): NO